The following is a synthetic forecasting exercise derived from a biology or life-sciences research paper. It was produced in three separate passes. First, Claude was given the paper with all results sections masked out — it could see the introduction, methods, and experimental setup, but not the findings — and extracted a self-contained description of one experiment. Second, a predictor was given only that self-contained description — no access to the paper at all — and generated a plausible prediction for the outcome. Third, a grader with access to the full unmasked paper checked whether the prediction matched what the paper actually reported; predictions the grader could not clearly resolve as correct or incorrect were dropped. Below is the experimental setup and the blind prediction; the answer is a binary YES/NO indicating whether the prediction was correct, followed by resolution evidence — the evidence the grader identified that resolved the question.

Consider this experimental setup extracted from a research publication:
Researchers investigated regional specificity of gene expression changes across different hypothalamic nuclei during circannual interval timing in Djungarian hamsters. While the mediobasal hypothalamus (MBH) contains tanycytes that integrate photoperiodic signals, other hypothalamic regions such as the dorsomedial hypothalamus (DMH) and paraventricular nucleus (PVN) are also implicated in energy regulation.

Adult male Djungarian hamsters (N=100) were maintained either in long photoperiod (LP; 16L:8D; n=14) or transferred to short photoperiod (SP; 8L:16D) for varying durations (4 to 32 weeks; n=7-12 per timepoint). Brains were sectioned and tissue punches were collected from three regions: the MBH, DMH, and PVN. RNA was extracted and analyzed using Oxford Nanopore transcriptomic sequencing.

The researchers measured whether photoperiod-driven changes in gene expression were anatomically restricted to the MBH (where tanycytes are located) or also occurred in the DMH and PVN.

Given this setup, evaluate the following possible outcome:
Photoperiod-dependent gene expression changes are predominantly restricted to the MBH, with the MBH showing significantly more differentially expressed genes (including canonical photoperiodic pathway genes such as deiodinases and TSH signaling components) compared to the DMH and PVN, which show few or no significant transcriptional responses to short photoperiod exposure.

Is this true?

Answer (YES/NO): NO